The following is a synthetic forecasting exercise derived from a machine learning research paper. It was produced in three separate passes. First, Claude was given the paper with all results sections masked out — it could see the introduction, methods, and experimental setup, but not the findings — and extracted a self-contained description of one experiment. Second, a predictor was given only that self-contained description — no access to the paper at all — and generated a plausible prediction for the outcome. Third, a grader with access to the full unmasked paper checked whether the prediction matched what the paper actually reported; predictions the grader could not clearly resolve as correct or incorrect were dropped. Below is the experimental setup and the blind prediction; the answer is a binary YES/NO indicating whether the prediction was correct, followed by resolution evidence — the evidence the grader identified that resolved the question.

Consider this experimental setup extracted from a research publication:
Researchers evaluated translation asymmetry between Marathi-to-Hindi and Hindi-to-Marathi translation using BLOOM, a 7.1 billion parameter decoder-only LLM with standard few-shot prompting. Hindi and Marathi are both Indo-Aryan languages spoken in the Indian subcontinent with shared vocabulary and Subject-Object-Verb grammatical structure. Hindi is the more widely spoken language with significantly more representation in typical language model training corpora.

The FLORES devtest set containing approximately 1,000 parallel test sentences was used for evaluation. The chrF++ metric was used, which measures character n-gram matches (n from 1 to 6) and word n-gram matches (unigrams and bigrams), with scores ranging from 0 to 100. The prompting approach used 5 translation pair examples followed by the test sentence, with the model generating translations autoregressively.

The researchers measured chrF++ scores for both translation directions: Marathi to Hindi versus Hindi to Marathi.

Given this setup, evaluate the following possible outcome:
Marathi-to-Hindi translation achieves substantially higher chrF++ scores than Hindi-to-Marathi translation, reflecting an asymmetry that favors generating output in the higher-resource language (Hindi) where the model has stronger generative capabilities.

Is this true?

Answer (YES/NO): YES